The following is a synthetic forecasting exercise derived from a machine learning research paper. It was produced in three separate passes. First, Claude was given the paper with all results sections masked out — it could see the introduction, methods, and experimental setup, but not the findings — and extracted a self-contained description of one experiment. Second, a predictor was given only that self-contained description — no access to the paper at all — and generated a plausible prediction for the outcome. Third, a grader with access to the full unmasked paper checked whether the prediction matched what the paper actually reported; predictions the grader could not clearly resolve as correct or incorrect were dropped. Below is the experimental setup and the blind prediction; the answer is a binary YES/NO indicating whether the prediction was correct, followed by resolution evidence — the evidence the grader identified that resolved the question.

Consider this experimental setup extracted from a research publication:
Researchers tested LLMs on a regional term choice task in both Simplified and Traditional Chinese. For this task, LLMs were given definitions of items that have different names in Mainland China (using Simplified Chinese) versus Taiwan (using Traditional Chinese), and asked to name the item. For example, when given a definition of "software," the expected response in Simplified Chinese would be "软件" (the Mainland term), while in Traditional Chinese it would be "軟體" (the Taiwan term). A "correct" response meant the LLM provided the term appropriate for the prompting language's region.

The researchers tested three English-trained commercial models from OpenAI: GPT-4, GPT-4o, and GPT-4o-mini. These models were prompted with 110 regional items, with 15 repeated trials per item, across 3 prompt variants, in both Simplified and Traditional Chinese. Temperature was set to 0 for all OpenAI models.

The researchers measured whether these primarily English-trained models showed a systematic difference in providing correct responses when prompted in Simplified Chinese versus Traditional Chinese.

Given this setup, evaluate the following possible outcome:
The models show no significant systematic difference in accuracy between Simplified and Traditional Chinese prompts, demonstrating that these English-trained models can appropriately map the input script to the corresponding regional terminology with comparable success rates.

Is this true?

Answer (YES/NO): NO